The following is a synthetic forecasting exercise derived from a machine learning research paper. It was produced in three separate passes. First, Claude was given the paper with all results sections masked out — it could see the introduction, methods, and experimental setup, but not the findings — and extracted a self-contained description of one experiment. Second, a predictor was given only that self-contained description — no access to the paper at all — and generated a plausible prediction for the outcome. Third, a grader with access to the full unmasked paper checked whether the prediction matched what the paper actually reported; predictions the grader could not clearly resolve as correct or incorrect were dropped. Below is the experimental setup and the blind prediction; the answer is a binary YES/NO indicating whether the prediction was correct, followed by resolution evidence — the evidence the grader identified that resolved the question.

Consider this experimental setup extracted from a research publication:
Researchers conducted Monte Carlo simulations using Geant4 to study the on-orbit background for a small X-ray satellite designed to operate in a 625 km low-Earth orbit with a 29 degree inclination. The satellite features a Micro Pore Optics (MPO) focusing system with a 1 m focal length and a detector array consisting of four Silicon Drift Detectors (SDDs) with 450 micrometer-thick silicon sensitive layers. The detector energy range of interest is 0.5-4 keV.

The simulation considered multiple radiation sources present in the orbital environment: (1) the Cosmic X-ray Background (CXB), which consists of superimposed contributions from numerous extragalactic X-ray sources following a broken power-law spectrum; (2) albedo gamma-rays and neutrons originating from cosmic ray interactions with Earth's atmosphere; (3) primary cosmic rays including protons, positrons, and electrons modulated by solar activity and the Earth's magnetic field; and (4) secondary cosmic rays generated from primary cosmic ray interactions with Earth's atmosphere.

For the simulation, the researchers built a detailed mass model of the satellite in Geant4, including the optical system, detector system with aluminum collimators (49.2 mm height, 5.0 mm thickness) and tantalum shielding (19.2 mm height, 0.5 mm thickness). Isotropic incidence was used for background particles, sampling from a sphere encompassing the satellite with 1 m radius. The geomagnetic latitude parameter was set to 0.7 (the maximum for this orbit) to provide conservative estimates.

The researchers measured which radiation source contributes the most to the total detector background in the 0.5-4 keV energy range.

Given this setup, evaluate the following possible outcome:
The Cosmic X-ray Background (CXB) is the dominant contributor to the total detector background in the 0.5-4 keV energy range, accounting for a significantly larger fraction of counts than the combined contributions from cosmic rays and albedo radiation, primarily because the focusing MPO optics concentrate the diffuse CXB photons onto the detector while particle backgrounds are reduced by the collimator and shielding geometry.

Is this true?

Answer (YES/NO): YES